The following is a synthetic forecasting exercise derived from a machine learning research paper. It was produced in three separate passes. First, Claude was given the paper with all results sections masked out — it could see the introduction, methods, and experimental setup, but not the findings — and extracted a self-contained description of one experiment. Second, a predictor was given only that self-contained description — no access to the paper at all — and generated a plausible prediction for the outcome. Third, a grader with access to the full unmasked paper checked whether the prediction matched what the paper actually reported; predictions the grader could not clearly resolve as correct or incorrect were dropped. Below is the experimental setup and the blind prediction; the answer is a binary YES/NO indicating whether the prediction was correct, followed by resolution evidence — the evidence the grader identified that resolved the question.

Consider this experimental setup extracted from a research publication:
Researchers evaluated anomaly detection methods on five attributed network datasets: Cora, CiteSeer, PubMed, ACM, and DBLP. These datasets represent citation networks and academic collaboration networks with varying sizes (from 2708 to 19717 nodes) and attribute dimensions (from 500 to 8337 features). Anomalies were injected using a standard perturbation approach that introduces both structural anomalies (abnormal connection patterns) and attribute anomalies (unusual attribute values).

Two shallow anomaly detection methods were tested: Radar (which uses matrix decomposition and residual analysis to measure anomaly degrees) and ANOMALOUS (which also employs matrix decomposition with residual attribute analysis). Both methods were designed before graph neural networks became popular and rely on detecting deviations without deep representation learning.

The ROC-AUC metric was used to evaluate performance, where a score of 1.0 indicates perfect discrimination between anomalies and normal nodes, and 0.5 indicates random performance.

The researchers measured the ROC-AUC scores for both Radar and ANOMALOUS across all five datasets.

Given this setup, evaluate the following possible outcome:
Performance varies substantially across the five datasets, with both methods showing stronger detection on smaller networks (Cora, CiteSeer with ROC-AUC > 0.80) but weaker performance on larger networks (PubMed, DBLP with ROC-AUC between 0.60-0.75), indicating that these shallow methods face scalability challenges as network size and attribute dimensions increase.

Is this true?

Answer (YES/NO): NO